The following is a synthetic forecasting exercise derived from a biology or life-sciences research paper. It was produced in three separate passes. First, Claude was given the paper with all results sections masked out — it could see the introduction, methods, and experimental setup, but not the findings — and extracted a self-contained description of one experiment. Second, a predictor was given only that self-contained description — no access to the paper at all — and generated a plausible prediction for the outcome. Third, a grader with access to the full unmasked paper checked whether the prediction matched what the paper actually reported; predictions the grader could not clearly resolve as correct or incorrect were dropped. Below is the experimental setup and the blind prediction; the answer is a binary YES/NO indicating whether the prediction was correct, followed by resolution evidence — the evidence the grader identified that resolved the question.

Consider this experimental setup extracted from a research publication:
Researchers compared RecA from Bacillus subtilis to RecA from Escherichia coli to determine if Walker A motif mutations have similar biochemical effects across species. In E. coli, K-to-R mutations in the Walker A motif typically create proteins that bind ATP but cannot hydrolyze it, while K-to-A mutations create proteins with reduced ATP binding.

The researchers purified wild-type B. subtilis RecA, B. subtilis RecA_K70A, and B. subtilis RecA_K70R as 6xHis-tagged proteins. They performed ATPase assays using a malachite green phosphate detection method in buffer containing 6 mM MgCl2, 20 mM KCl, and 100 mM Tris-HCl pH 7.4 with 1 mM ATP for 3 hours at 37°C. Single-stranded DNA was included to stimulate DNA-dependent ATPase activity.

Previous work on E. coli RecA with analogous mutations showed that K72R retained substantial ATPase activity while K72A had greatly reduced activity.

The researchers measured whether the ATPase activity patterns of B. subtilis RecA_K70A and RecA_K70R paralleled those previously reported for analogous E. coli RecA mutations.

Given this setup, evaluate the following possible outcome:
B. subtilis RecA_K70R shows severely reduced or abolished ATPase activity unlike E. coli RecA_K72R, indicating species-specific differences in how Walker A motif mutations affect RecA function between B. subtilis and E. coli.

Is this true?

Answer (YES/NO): NO